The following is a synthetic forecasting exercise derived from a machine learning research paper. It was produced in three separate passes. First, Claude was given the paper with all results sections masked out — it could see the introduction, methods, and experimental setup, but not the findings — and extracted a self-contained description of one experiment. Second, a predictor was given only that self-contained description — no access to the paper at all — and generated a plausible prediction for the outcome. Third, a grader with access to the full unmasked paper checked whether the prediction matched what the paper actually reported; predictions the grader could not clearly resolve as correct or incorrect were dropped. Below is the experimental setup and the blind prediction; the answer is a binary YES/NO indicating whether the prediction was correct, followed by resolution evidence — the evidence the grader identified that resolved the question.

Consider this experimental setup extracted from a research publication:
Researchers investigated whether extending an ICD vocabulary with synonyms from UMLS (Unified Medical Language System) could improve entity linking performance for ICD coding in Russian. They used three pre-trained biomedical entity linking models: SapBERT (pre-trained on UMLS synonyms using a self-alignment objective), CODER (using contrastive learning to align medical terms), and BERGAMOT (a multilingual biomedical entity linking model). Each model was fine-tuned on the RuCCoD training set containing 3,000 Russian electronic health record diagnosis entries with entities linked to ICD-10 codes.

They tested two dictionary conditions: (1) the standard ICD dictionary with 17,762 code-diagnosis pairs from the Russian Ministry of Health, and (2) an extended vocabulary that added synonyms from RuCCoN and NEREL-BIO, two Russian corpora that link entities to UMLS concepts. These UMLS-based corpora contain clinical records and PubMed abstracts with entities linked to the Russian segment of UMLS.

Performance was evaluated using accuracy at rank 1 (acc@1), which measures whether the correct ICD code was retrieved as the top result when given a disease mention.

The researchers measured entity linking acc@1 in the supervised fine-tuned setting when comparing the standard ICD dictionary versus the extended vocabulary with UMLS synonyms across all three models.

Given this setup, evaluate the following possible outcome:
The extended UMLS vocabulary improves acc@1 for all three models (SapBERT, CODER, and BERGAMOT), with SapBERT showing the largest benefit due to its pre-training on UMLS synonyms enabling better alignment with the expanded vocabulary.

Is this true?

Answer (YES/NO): NO